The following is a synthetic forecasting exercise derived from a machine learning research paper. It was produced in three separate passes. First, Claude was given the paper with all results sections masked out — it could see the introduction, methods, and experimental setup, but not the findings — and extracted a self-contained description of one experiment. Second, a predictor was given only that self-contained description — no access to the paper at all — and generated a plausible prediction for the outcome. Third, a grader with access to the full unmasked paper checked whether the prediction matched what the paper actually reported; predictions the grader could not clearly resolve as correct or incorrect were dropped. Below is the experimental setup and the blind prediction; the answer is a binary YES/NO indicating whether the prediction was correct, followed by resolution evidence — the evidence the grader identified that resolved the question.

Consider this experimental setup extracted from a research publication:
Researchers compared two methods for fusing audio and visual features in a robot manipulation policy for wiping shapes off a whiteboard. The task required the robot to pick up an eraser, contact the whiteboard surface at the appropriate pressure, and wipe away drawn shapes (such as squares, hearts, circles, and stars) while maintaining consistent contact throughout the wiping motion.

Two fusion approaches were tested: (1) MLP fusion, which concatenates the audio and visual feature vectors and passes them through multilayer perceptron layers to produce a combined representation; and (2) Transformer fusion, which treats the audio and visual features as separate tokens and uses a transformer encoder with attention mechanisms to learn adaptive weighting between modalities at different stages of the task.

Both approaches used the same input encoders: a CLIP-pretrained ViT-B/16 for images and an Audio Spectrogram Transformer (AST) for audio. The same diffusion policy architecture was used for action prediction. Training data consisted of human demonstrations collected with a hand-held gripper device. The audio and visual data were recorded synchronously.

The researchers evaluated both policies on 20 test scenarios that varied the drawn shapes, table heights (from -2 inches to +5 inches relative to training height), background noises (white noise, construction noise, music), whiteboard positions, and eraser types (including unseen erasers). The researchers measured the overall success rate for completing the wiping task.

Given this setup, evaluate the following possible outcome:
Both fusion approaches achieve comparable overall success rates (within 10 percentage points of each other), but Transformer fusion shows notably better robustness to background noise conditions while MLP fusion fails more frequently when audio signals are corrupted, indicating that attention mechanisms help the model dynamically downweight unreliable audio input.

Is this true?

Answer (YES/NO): NO